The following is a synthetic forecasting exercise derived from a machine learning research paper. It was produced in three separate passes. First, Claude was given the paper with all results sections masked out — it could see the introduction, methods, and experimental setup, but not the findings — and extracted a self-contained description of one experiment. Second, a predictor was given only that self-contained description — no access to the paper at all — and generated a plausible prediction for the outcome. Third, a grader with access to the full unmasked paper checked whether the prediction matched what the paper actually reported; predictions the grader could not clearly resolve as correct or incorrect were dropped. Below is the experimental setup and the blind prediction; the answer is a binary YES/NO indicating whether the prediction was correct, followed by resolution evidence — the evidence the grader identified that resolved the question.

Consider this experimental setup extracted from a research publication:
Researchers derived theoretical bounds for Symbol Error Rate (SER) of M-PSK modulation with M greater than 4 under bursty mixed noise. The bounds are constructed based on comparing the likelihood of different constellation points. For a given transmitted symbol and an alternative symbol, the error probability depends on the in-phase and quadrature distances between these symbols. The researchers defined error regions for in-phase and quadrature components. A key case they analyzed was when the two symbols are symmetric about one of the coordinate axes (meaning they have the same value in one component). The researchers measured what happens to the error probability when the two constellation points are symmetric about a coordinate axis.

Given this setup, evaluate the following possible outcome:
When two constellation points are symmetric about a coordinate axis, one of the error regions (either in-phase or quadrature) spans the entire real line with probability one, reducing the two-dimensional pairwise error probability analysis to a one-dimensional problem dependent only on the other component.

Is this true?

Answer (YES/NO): NO